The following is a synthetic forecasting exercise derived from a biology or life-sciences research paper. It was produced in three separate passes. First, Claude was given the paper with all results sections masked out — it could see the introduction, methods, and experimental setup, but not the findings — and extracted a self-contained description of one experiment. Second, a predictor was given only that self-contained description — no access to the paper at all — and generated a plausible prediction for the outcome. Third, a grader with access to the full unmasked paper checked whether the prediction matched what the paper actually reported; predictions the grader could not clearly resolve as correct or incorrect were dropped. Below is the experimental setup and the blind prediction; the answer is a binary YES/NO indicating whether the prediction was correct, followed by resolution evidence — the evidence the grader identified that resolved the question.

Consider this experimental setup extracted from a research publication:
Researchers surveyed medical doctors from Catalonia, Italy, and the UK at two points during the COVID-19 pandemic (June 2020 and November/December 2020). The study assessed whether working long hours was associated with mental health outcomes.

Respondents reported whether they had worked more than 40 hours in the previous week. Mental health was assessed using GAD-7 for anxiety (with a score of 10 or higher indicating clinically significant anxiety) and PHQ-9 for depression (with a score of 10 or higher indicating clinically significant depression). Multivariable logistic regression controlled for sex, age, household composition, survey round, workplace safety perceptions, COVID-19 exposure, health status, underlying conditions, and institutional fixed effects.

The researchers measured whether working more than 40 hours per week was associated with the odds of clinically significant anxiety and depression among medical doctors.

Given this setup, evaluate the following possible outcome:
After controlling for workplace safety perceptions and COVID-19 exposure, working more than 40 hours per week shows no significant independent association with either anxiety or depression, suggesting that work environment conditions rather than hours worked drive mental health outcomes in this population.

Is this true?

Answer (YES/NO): NO